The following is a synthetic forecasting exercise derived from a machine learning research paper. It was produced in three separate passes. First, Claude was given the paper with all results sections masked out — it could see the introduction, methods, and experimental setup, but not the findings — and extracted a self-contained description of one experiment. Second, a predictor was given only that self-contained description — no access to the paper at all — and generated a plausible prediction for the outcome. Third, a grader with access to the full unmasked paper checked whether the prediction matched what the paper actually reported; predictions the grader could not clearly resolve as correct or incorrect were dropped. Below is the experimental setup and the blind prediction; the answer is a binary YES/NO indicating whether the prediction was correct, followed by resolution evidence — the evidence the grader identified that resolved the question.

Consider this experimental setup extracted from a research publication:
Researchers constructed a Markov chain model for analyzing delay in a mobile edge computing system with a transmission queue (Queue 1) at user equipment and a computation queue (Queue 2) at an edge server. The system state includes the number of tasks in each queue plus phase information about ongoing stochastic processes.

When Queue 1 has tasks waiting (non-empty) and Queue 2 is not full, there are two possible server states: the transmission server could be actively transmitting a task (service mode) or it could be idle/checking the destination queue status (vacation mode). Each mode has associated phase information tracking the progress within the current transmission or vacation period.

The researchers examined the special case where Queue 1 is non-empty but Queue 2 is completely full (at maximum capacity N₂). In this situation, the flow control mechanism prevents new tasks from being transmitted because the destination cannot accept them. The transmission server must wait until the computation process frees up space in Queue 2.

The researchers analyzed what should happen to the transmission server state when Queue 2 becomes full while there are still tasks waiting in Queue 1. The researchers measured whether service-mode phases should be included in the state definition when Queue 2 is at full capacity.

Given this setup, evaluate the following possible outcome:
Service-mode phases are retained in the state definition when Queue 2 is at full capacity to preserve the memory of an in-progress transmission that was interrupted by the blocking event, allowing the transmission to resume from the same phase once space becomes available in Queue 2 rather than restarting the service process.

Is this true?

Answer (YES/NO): NO